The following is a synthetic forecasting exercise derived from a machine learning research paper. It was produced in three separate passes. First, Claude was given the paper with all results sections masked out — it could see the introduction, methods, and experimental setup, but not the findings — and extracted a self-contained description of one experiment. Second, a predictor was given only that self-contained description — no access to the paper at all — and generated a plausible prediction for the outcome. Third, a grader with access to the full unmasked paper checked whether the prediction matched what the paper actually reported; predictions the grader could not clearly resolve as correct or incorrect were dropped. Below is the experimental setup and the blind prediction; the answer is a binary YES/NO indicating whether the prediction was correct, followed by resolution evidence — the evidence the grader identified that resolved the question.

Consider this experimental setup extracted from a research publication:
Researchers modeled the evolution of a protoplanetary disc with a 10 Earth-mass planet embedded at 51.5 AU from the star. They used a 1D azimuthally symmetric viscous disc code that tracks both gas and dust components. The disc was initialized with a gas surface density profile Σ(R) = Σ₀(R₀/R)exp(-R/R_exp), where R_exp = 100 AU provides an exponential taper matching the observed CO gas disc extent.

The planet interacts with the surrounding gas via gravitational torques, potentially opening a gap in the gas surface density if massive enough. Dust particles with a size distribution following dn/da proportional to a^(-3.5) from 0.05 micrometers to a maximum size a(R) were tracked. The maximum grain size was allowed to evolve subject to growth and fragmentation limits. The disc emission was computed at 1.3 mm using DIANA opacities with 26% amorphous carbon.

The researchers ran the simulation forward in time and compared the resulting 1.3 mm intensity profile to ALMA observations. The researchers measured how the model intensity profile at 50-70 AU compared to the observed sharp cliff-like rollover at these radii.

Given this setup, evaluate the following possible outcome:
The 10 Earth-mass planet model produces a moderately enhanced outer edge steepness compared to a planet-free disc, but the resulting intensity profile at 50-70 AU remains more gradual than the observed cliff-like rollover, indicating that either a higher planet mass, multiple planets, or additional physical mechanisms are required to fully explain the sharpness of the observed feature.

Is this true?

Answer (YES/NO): NO